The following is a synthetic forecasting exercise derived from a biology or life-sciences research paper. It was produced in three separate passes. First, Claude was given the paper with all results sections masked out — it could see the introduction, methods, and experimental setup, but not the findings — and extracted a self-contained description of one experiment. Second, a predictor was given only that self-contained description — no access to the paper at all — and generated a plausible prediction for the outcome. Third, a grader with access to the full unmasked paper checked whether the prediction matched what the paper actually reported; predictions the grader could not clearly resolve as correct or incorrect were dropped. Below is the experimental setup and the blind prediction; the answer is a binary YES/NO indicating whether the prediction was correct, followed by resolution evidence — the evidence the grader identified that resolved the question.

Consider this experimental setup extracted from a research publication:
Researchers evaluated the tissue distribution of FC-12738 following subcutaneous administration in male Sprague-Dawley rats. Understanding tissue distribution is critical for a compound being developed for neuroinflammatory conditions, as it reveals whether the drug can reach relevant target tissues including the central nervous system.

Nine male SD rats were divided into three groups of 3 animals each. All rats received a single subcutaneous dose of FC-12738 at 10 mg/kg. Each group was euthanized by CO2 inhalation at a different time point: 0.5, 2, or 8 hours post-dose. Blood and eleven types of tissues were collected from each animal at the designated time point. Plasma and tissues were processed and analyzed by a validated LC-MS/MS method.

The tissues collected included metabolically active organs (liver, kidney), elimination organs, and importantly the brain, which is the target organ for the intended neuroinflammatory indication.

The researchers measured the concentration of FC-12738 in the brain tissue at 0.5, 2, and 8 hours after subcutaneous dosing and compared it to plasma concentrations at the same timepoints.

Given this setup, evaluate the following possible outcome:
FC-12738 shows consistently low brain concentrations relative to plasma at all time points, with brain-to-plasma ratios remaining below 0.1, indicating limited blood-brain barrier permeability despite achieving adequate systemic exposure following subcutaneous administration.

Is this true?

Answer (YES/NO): YES